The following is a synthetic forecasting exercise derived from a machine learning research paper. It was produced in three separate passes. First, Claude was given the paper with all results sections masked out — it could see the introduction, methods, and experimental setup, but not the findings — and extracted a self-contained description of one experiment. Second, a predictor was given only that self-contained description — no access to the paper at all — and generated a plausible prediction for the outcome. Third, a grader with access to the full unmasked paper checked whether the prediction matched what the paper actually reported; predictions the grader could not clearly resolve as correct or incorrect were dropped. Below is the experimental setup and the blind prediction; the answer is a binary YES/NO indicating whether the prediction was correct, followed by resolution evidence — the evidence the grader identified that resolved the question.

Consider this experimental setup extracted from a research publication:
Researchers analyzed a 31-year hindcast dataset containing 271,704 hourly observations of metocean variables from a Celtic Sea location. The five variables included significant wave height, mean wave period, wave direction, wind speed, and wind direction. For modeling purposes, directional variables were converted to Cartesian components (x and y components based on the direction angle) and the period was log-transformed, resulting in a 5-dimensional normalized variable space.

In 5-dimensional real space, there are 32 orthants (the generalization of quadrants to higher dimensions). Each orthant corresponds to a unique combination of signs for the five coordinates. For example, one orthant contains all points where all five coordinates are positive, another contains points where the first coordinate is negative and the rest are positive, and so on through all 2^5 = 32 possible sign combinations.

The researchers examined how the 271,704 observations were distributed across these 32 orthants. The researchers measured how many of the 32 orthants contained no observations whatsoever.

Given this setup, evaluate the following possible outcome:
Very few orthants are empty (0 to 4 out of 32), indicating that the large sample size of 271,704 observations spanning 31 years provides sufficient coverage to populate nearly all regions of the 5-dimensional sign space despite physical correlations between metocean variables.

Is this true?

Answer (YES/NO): NO